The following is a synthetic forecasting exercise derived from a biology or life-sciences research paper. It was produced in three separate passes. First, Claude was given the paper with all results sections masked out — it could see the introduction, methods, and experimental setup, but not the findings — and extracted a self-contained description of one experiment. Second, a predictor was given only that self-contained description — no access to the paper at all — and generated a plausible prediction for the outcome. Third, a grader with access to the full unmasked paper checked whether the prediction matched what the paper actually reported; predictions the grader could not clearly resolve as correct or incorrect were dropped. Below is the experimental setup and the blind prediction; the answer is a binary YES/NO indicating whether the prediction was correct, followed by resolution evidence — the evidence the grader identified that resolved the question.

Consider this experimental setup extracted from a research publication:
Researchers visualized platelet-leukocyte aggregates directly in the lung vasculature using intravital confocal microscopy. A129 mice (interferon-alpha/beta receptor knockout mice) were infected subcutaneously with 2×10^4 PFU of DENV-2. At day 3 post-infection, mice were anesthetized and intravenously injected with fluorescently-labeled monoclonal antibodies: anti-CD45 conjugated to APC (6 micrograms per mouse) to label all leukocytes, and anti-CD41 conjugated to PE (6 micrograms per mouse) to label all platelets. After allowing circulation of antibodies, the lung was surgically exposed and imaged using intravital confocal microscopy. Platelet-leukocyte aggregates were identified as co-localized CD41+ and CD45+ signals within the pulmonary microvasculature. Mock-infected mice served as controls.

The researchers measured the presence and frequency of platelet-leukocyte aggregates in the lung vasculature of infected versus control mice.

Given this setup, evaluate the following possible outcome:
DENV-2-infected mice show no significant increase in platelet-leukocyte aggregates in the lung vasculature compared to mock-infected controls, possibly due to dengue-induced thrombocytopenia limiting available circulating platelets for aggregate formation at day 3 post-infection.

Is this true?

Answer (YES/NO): NO